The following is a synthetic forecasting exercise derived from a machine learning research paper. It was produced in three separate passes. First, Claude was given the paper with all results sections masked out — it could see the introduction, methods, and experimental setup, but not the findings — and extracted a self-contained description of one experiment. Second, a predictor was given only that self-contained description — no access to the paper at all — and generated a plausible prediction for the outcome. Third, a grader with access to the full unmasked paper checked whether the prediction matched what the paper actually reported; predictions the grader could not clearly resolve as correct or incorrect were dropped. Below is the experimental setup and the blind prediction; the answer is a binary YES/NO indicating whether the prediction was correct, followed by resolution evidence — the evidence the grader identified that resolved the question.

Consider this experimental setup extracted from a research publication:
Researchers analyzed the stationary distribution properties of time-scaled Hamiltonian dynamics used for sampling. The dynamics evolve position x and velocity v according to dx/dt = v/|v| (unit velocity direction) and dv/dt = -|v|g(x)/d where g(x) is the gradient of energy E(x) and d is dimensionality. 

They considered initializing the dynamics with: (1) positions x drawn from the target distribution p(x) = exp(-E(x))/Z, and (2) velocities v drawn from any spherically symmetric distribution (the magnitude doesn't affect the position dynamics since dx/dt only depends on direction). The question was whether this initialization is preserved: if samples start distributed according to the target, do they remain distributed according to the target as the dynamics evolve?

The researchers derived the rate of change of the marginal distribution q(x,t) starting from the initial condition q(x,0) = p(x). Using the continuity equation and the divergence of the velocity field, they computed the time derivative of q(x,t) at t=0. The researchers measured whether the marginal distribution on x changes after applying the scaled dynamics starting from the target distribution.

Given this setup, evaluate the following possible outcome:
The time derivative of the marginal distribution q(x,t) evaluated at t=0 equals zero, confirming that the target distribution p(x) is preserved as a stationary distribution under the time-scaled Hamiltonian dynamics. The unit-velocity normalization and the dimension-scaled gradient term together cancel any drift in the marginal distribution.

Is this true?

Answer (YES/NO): YES